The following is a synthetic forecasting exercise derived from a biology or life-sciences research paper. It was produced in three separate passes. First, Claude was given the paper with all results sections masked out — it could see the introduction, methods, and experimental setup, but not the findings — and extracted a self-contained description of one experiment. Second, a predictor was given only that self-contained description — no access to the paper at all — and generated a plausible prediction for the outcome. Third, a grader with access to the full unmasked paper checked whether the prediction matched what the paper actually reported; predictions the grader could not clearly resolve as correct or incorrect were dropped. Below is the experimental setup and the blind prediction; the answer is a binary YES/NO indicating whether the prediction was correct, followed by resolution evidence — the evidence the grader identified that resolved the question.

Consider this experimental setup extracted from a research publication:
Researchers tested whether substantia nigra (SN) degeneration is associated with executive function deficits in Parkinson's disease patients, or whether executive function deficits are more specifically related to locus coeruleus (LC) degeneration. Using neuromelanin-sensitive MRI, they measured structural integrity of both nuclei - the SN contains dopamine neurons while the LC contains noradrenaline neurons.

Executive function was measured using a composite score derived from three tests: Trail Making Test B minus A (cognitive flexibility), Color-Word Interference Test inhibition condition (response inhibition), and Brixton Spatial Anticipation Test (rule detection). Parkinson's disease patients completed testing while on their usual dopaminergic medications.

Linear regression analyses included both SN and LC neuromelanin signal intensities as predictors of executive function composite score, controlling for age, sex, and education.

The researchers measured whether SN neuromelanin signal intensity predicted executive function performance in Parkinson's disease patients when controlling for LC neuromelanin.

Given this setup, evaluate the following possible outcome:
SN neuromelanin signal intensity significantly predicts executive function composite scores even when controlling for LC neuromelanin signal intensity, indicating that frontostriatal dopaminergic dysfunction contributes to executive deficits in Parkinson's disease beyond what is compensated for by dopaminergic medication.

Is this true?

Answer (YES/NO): NO